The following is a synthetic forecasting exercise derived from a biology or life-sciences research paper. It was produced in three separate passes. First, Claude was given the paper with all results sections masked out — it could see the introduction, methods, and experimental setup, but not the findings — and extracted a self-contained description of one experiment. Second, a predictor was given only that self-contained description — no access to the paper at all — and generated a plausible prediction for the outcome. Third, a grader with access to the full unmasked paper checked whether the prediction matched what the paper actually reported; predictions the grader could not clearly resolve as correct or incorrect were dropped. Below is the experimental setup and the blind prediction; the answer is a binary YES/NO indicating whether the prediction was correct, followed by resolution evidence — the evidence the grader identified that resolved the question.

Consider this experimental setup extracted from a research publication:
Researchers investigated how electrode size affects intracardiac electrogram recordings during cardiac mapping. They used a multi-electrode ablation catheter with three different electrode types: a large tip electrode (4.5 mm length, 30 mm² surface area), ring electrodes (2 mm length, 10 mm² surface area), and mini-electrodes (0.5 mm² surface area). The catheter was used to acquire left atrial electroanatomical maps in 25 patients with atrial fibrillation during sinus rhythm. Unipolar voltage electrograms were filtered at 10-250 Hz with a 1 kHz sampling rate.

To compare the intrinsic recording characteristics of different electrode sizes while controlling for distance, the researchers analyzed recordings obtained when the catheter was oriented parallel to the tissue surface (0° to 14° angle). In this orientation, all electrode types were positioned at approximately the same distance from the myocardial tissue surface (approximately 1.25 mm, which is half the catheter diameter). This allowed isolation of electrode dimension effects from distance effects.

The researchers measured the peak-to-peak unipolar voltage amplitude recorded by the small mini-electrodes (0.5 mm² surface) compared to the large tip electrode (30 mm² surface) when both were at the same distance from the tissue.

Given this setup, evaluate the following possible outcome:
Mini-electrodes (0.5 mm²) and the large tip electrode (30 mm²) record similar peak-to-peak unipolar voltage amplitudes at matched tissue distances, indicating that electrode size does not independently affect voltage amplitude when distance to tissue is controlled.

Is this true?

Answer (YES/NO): NO